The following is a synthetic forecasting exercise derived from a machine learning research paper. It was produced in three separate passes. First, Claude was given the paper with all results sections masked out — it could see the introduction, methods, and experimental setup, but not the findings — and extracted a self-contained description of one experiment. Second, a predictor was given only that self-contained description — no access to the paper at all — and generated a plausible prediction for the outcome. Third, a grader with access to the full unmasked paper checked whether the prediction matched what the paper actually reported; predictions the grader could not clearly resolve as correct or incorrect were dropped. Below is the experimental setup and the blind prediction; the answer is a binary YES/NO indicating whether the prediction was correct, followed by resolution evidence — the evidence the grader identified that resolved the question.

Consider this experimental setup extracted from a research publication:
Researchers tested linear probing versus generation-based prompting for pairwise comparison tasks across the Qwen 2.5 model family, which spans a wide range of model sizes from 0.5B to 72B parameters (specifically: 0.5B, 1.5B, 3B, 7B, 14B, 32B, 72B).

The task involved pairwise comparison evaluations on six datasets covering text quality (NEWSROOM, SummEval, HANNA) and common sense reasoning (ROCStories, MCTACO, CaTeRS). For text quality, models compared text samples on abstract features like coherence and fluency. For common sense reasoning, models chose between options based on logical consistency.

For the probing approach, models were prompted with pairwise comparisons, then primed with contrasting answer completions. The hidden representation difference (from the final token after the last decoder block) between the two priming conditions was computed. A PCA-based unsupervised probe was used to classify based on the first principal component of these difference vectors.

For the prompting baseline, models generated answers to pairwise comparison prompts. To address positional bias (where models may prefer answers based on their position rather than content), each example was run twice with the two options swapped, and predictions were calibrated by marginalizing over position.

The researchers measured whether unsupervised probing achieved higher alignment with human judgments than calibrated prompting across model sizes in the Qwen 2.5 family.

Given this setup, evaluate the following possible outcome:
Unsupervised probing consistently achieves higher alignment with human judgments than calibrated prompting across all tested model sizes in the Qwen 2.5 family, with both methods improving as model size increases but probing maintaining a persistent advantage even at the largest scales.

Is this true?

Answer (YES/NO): NO